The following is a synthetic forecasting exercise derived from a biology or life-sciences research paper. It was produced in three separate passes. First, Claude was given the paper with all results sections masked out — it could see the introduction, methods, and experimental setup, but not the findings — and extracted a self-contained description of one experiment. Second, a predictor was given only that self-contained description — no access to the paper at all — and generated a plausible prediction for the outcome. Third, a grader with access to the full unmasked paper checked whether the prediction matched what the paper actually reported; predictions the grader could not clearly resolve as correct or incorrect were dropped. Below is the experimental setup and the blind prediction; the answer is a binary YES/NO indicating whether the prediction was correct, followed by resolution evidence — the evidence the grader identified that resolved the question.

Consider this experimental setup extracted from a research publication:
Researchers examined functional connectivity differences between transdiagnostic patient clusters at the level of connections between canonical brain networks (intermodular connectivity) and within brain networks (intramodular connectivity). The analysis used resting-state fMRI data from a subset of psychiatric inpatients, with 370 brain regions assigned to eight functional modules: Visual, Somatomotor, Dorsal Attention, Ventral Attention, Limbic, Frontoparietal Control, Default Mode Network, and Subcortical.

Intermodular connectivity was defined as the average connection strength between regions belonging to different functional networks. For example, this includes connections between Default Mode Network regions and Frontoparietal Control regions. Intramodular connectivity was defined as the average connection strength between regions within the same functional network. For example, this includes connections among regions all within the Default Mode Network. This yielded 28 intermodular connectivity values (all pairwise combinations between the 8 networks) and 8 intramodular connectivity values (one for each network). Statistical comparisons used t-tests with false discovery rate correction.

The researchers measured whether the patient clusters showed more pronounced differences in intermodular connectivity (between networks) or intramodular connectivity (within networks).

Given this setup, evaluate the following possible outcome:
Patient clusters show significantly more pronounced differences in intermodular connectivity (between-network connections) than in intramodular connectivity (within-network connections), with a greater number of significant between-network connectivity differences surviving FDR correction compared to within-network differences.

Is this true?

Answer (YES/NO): NO